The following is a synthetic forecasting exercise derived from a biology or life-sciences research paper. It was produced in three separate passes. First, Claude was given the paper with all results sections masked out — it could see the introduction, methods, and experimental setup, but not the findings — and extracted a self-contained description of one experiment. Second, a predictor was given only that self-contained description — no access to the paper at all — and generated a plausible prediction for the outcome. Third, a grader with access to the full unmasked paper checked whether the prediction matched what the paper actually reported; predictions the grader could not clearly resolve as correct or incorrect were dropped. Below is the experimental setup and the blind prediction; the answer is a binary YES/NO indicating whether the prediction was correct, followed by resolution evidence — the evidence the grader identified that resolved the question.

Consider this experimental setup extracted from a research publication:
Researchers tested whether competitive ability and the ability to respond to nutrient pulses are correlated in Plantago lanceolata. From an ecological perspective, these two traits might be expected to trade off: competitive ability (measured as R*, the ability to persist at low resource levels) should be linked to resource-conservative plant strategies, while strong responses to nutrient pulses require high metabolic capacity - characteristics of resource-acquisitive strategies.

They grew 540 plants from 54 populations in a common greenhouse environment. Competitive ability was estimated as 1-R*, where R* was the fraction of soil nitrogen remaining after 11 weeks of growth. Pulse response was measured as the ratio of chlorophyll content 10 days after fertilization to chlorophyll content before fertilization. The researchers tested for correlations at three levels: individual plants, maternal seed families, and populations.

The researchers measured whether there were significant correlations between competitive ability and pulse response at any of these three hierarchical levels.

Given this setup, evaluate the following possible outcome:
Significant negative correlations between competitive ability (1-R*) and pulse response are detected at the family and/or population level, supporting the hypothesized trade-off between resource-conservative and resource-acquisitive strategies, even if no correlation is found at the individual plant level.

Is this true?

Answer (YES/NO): NO